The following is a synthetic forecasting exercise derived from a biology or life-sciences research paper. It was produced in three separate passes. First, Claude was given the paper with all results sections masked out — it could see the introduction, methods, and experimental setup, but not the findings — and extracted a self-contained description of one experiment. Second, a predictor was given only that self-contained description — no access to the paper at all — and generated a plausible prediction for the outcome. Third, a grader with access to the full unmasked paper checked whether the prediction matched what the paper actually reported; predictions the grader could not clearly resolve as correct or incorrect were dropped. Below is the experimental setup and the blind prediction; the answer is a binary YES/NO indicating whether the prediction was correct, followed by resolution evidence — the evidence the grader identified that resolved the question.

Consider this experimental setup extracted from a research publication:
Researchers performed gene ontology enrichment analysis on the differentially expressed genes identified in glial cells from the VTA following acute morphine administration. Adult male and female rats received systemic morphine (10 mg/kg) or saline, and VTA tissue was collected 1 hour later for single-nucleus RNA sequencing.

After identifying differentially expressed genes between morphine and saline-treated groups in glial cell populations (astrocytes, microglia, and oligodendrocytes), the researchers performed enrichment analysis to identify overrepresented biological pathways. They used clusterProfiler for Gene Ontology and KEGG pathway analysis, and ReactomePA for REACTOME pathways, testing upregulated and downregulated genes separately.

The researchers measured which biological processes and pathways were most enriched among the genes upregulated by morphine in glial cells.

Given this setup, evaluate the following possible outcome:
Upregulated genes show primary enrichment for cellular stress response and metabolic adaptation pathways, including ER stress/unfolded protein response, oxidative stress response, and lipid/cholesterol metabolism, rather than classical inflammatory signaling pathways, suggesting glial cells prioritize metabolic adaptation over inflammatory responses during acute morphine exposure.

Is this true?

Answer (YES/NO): NO